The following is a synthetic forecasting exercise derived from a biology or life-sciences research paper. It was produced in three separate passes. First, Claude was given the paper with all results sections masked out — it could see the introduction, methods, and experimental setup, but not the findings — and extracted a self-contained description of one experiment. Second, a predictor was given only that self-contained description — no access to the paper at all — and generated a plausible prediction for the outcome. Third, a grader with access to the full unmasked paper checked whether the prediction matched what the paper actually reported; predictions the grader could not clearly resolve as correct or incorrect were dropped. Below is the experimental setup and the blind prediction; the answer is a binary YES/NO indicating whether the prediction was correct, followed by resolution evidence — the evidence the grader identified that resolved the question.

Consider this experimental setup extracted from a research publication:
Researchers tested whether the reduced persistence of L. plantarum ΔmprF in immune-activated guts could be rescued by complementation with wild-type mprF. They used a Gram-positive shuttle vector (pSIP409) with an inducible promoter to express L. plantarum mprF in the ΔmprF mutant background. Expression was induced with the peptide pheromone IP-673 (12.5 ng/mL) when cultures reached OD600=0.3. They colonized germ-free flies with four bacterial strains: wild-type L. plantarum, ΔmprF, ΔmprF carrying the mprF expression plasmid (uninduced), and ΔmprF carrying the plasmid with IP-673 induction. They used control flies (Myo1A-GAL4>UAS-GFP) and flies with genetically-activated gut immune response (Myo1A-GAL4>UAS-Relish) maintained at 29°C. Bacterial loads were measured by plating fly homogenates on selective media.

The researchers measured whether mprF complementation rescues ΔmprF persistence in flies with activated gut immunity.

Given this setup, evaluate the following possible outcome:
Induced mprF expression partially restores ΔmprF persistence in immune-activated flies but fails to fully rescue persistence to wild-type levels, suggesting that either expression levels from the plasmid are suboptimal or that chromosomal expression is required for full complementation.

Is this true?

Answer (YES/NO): NO